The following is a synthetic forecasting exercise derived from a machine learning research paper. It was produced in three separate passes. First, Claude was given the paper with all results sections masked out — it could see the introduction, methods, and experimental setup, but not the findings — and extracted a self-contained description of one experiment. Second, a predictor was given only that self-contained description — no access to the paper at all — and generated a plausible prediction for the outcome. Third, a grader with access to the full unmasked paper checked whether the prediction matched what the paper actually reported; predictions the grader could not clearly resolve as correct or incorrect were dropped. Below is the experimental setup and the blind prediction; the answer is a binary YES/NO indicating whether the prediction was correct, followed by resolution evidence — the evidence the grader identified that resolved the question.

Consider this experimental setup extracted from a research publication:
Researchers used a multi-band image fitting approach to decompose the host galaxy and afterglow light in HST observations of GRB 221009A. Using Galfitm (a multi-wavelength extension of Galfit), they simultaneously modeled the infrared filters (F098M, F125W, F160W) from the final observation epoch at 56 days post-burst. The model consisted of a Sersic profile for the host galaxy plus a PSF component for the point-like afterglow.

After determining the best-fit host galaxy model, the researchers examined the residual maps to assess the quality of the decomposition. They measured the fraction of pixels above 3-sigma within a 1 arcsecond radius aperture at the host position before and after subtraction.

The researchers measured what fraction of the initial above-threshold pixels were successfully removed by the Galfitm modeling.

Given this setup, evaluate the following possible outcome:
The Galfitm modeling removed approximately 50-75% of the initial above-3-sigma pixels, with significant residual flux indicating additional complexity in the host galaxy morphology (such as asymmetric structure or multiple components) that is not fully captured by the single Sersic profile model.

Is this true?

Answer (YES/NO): NO